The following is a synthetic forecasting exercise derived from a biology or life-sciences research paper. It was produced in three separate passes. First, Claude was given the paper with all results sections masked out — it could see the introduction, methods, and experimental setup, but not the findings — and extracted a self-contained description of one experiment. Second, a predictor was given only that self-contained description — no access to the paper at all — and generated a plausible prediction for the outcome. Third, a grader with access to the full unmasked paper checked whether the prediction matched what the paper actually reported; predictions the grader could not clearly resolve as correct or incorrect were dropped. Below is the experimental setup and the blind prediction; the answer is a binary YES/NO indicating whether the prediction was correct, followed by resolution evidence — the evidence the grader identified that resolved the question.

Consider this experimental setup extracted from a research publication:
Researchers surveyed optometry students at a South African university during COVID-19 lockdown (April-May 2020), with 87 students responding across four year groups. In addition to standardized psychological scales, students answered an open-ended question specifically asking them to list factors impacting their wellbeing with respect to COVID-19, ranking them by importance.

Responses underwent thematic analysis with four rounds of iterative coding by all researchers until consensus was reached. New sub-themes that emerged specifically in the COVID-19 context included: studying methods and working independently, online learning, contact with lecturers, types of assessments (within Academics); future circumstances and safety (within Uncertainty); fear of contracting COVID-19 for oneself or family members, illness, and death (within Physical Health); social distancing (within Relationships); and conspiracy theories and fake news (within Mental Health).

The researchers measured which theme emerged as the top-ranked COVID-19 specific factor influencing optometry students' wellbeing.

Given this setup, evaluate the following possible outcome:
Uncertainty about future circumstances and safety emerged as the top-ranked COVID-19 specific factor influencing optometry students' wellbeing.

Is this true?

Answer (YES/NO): NO